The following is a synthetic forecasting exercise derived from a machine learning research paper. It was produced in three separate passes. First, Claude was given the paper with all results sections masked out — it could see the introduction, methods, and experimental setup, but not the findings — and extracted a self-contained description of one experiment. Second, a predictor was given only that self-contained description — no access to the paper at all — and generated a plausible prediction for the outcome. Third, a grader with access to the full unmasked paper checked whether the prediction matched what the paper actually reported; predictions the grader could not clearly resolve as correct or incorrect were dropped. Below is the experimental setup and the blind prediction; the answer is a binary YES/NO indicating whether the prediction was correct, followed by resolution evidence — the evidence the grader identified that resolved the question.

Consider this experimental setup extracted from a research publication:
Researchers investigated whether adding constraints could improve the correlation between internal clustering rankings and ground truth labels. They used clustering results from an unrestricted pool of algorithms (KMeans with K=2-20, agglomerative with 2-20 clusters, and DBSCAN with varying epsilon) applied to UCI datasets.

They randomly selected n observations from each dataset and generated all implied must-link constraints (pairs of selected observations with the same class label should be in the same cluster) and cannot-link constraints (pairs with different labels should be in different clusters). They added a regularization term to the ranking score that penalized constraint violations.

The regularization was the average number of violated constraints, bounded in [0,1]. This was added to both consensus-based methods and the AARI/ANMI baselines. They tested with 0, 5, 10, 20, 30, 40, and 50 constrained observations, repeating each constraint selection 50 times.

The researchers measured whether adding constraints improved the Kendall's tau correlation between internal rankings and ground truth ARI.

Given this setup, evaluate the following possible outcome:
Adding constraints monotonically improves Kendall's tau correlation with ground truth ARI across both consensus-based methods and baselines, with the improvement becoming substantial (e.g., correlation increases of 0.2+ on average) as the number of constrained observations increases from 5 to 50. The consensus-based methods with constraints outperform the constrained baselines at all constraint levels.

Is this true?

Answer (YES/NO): NO